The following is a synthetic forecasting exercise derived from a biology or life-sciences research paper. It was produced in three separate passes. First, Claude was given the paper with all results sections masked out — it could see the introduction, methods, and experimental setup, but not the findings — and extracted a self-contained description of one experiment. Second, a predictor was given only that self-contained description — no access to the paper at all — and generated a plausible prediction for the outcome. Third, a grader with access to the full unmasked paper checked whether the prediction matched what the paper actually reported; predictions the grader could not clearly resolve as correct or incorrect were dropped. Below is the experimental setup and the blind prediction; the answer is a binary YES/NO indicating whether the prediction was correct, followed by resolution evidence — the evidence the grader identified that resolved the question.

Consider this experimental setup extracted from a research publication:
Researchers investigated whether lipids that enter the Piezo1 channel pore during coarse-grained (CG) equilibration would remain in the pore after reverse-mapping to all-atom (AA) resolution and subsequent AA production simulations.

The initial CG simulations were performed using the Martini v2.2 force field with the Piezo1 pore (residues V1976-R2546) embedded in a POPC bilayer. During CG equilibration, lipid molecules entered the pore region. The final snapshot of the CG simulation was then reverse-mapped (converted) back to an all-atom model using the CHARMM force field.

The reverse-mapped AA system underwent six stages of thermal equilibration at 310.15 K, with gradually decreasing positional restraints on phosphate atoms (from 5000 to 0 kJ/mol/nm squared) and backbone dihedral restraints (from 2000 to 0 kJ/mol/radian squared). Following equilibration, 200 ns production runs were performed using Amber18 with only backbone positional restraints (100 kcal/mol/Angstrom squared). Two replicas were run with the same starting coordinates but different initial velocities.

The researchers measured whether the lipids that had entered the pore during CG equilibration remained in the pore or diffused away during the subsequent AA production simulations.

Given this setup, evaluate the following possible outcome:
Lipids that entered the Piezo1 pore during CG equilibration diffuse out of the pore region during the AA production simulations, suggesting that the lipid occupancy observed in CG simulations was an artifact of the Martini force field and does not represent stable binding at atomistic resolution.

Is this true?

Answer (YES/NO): NO